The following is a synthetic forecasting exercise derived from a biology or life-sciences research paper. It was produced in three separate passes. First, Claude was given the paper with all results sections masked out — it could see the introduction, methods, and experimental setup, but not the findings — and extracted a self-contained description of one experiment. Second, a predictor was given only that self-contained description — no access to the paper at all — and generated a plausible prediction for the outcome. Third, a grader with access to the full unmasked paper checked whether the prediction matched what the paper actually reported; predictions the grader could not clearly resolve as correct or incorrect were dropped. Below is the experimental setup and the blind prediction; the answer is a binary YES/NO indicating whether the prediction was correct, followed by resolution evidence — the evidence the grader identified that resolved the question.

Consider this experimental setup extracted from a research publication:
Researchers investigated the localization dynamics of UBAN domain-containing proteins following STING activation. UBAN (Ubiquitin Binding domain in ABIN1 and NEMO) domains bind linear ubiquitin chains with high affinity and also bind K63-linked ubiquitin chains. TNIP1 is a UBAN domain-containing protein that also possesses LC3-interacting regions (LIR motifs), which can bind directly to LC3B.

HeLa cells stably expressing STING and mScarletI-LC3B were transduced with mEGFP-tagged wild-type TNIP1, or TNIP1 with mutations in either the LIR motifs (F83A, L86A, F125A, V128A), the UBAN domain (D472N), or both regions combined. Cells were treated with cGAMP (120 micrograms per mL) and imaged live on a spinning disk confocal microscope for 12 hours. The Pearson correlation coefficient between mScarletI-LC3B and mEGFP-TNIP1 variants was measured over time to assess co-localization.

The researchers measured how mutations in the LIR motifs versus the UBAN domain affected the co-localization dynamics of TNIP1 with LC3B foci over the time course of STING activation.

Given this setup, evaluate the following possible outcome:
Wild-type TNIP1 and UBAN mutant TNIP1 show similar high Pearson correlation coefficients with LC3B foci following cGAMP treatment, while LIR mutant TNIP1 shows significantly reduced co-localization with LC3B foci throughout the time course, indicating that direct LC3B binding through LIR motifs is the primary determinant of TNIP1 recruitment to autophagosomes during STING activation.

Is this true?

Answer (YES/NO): NO